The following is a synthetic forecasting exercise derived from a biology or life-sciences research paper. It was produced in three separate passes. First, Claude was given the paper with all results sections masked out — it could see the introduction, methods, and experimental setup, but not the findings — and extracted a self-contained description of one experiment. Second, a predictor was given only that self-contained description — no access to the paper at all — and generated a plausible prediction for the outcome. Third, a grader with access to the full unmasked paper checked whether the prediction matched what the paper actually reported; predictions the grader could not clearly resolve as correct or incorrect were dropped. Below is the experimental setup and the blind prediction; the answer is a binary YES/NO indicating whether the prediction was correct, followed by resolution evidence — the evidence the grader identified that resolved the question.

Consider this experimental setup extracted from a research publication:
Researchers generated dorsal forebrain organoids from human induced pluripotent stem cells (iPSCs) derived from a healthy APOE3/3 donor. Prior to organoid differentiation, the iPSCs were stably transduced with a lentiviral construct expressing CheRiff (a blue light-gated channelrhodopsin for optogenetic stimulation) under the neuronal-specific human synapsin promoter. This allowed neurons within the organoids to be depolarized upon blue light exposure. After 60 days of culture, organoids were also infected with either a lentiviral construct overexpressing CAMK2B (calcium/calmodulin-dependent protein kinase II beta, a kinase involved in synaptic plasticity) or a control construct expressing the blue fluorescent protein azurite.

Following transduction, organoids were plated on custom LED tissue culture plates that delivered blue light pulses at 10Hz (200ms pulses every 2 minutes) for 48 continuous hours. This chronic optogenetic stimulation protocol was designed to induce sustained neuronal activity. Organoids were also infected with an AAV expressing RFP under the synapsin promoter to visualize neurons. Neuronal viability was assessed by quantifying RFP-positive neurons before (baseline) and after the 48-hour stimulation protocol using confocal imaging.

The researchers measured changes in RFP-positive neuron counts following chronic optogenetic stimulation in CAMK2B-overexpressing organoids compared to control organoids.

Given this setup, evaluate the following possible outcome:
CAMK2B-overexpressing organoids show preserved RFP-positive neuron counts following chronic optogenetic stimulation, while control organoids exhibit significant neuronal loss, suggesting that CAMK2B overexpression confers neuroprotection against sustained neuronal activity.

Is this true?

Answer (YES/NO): NO